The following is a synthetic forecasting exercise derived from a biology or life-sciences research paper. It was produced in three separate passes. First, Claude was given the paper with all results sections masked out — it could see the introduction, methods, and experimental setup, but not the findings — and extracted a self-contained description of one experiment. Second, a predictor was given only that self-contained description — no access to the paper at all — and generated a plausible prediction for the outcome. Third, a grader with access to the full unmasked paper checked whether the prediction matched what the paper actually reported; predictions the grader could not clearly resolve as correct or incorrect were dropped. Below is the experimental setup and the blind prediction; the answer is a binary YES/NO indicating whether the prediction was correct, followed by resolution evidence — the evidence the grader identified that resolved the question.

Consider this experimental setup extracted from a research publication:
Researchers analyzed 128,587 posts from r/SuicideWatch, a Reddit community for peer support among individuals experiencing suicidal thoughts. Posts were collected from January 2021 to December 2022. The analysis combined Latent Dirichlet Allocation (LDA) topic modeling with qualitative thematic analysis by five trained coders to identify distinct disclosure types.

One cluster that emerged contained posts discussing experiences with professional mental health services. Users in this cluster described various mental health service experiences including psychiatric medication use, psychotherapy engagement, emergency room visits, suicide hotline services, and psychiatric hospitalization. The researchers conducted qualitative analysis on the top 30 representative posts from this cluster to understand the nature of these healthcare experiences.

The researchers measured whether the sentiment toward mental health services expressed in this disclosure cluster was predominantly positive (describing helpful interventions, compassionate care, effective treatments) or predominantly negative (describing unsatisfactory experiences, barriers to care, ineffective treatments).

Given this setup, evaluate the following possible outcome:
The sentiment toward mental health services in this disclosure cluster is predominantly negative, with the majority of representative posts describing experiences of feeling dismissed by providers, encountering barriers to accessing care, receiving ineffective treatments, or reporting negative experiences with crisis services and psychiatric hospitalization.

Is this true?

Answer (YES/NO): YES